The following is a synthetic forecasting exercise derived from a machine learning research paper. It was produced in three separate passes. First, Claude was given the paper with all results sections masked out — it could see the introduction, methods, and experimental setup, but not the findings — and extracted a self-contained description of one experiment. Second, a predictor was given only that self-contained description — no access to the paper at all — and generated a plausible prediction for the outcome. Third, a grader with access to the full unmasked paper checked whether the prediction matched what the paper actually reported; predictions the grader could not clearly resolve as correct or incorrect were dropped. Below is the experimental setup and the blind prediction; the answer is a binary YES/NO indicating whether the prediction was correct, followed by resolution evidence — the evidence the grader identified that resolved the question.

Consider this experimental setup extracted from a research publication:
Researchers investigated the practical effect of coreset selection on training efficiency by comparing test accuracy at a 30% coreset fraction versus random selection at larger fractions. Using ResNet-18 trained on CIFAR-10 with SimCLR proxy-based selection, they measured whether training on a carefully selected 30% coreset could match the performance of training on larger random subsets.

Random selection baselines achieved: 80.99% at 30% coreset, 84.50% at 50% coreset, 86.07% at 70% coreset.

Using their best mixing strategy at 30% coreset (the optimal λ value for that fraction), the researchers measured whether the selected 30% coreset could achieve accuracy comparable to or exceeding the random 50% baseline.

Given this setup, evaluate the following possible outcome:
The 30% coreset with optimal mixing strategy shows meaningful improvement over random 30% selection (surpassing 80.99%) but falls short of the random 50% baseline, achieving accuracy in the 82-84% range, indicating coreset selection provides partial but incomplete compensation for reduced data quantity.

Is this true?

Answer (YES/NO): NO